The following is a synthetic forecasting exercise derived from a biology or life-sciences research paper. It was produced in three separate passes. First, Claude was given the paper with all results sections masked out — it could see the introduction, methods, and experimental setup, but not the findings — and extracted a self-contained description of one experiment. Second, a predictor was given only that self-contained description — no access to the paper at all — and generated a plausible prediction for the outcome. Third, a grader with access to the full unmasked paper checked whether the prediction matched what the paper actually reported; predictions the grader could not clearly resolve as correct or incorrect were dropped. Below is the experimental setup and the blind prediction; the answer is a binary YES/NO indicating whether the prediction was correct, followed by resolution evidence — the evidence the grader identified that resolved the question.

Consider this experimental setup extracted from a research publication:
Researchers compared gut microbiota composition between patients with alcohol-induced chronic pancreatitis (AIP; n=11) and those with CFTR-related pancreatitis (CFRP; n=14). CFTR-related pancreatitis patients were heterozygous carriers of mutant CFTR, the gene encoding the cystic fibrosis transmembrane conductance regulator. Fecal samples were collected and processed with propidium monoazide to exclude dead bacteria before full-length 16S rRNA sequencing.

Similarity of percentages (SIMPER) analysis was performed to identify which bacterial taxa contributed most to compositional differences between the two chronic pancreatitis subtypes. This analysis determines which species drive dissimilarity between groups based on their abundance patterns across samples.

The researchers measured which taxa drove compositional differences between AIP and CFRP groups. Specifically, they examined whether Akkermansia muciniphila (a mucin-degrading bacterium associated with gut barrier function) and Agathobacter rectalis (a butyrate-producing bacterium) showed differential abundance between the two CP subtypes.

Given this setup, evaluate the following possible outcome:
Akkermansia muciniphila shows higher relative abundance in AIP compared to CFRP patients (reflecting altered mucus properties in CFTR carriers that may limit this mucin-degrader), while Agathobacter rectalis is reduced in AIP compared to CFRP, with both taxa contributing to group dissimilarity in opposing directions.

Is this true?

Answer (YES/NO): NO